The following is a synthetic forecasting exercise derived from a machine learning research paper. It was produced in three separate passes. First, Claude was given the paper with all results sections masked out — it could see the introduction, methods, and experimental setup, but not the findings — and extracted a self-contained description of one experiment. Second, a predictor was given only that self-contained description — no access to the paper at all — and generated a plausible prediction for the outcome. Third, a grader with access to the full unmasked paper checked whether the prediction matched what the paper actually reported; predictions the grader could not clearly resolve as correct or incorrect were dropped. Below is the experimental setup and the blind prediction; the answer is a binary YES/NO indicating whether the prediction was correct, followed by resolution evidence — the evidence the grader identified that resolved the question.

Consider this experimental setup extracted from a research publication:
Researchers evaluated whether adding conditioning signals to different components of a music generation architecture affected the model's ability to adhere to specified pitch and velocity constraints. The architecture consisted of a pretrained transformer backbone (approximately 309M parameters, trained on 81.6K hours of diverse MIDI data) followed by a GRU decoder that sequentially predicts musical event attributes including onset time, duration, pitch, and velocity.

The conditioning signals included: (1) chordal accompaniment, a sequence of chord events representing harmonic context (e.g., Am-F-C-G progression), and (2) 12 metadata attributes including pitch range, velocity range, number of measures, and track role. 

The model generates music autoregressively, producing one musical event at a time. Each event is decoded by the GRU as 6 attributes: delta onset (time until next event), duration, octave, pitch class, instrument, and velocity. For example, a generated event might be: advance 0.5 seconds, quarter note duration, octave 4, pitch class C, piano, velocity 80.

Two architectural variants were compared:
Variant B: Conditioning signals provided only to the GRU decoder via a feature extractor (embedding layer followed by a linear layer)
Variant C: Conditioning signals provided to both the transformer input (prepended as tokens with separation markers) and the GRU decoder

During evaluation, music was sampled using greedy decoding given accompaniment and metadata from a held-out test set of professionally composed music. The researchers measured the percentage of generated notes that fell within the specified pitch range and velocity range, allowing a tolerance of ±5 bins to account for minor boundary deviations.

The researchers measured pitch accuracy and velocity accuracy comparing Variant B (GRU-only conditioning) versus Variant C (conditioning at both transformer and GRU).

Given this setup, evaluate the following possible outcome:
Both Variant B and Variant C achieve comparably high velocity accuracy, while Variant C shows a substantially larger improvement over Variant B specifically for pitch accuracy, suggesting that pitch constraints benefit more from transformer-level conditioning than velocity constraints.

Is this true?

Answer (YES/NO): YES